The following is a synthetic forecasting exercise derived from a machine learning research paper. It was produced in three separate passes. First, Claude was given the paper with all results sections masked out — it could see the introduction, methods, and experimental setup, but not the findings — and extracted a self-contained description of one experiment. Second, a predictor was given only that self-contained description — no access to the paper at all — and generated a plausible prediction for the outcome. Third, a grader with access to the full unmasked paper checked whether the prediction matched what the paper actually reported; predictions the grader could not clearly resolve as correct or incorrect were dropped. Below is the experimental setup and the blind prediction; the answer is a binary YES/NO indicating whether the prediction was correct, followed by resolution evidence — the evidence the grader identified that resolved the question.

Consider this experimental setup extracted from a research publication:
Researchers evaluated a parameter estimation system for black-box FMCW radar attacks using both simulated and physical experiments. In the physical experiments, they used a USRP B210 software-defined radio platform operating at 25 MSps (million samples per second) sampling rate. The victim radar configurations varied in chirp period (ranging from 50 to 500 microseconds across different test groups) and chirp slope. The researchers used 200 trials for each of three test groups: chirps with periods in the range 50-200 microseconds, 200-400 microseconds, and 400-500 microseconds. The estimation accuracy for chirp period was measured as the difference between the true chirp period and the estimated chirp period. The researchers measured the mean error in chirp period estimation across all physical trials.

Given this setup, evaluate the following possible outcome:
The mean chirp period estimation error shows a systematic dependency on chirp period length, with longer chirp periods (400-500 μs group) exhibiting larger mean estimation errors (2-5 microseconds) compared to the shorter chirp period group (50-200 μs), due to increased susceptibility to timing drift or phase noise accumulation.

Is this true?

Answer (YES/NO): NO